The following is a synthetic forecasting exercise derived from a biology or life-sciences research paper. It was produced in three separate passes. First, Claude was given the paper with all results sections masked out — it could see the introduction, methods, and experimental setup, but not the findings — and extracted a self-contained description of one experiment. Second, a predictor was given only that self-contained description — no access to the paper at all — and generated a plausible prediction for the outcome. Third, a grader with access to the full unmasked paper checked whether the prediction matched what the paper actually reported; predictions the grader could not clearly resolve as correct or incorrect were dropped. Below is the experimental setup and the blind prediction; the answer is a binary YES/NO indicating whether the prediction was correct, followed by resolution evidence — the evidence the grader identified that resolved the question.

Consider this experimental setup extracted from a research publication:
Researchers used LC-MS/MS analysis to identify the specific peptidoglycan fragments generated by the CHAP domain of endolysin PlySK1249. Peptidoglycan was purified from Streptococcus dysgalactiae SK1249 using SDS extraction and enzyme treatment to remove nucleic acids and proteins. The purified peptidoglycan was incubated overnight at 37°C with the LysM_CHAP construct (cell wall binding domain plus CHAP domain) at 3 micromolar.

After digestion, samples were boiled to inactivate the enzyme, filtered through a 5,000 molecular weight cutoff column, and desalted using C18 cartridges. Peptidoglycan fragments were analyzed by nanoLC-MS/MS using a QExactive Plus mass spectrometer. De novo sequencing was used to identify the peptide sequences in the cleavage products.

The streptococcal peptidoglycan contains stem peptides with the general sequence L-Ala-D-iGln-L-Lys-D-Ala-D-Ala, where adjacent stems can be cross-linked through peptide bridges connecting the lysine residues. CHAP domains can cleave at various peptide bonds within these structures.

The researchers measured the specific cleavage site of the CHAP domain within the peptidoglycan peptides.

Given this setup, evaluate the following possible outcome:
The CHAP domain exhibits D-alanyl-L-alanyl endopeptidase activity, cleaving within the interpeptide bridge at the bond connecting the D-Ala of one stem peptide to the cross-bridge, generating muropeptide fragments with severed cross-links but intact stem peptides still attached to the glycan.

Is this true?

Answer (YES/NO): NO